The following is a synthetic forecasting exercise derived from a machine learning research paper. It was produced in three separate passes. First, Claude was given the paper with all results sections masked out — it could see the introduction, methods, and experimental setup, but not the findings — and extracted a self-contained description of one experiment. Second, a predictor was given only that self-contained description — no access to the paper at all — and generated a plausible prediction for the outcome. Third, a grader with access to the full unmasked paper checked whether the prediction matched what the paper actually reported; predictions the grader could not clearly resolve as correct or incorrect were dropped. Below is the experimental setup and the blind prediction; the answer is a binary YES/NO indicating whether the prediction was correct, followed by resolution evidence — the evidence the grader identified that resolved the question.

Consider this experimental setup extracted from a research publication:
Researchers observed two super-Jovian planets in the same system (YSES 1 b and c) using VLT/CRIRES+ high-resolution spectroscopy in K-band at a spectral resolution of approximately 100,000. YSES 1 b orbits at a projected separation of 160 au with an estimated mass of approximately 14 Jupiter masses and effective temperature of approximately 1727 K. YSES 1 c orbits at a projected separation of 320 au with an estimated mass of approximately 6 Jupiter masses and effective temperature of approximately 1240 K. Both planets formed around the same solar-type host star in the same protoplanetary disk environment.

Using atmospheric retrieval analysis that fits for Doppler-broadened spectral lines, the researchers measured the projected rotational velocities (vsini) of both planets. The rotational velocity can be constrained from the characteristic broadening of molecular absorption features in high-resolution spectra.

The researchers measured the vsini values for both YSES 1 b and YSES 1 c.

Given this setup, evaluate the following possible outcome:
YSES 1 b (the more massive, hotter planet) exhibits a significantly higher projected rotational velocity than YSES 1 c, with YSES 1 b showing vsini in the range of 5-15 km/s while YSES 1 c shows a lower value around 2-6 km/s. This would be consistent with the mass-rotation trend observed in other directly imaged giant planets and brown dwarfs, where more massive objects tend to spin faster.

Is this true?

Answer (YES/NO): NO